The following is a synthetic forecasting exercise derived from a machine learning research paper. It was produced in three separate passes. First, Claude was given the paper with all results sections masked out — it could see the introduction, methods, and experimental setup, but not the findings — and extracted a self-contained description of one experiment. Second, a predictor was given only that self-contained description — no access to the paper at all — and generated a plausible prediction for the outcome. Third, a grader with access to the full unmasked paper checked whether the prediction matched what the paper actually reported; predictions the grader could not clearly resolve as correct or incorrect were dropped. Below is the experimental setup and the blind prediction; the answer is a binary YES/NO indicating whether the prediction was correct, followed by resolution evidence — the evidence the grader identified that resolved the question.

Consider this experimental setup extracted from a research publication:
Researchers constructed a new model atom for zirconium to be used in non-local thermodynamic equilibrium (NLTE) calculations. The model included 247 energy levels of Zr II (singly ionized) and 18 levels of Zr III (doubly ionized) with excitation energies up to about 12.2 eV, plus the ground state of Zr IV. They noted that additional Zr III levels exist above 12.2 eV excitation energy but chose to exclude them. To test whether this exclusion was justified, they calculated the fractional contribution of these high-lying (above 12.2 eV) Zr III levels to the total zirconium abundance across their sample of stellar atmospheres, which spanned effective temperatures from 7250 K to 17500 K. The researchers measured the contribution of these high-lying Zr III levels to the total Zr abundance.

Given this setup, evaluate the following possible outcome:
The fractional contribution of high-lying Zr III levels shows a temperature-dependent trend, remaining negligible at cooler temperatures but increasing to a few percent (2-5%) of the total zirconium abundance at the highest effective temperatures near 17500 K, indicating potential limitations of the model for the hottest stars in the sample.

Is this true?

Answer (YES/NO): NO